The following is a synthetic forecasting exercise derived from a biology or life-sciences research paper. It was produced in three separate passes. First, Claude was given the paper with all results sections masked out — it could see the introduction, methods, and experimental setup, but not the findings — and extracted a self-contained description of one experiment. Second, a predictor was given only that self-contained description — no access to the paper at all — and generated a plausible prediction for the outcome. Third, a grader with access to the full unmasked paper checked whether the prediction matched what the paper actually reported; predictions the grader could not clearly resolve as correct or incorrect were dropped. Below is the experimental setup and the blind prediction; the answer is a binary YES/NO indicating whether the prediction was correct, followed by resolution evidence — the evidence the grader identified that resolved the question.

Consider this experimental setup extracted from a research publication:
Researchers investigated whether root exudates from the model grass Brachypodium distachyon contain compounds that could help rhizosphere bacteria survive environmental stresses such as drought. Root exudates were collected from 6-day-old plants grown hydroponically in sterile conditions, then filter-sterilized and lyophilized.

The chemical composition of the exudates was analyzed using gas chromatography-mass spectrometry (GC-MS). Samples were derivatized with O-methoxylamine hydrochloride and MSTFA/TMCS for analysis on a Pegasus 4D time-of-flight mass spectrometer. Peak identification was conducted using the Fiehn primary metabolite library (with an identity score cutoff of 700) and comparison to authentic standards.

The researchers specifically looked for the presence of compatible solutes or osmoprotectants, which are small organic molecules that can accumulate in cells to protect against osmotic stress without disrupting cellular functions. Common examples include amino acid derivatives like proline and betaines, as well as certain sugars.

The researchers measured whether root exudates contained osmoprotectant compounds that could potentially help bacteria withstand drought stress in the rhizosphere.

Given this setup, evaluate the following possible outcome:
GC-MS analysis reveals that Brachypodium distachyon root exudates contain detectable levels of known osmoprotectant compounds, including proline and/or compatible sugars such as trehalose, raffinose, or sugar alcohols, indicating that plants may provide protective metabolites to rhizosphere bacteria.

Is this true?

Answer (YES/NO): YES